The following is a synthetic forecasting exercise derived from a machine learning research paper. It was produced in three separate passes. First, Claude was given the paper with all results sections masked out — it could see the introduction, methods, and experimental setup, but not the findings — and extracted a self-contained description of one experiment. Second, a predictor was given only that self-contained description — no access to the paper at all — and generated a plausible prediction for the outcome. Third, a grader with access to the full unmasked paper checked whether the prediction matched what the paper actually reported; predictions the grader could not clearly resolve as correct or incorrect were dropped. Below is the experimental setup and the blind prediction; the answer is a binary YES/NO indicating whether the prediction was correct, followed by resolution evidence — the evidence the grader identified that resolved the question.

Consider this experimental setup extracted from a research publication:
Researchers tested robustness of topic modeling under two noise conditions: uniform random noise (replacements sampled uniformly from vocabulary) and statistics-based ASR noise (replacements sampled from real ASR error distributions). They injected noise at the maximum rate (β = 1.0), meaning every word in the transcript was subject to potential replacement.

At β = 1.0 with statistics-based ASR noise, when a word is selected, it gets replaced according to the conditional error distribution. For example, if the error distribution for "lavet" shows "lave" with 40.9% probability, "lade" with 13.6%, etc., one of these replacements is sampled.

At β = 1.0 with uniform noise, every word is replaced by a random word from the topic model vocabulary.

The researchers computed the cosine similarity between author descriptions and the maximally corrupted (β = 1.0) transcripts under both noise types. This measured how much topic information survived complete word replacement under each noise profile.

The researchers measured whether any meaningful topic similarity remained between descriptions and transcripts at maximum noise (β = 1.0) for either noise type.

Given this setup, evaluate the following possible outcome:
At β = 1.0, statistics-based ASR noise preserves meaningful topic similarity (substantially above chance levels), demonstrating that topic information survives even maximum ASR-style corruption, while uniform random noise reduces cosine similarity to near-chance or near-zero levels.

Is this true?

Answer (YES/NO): YES